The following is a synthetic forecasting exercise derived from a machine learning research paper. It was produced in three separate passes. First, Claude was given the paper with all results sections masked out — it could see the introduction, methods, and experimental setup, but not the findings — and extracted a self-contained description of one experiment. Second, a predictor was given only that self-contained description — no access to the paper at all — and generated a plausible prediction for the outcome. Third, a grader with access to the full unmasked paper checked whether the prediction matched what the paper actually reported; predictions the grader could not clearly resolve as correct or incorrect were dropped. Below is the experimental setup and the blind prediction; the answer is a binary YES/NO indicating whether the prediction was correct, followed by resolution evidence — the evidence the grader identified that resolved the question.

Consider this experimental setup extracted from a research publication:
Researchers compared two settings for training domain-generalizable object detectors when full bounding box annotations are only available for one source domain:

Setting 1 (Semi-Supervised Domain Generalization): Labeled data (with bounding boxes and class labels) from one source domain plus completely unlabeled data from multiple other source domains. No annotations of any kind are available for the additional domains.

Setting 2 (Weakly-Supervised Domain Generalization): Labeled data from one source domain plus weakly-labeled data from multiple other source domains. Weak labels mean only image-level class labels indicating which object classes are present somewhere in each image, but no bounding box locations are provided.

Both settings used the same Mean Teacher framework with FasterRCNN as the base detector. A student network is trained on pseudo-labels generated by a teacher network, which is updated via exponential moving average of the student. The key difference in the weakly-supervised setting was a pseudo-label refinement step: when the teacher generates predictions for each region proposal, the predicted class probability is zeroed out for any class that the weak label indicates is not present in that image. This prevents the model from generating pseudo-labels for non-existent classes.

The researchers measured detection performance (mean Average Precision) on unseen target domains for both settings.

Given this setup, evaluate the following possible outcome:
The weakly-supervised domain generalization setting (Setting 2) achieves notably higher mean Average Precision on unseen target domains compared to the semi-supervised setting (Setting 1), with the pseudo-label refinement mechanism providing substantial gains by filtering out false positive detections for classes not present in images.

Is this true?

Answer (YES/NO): YES